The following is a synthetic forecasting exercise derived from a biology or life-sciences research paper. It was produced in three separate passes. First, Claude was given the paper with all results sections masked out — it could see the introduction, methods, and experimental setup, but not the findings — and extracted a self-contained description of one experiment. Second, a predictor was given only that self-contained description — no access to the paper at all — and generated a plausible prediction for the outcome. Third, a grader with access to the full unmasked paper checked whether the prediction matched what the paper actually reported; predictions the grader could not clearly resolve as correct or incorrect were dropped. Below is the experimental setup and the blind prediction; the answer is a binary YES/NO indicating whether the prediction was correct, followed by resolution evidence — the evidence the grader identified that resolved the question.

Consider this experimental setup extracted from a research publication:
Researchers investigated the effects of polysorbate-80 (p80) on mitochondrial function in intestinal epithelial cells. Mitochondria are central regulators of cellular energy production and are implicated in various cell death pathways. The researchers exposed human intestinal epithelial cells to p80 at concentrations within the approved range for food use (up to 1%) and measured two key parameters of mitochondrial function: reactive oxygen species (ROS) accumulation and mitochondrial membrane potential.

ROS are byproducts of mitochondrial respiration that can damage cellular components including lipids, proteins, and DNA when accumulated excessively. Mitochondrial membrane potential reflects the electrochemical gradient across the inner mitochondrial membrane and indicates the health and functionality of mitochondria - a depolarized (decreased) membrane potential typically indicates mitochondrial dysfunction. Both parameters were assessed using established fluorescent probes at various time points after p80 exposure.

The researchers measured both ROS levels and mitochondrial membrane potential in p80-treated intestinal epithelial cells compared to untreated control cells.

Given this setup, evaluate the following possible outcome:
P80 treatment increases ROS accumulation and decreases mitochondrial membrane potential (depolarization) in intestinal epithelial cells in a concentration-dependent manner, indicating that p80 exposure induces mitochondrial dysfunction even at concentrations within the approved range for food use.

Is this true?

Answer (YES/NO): NO